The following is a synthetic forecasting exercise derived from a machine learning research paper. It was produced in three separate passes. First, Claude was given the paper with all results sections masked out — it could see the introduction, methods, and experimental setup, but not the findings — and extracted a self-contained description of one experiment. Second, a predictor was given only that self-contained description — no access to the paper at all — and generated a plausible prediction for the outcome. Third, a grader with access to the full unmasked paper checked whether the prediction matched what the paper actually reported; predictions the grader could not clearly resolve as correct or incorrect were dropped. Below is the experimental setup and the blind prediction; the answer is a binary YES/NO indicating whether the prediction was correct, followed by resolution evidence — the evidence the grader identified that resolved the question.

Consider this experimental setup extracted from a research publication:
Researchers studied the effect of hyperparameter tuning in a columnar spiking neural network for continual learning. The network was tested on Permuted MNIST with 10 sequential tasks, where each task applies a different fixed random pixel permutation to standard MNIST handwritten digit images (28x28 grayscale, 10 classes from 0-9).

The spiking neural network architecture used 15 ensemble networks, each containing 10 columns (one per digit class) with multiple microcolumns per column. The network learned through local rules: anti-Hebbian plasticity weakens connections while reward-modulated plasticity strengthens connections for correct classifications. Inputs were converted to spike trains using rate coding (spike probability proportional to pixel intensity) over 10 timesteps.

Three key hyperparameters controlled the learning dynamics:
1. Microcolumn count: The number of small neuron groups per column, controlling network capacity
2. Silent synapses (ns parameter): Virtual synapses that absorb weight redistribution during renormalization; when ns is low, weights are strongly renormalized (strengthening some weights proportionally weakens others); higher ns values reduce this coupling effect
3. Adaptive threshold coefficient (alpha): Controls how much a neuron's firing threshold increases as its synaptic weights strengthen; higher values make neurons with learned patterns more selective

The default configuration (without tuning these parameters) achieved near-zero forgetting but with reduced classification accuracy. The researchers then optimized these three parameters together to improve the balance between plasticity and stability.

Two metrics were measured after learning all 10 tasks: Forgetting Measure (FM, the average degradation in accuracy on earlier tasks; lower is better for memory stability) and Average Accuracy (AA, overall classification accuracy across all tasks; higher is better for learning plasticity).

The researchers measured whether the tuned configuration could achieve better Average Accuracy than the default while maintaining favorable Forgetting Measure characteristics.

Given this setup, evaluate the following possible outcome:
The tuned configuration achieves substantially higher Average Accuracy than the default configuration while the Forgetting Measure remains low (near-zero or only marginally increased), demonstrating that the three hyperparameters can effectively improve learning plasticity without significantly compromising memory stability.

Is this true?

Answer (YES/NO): YES